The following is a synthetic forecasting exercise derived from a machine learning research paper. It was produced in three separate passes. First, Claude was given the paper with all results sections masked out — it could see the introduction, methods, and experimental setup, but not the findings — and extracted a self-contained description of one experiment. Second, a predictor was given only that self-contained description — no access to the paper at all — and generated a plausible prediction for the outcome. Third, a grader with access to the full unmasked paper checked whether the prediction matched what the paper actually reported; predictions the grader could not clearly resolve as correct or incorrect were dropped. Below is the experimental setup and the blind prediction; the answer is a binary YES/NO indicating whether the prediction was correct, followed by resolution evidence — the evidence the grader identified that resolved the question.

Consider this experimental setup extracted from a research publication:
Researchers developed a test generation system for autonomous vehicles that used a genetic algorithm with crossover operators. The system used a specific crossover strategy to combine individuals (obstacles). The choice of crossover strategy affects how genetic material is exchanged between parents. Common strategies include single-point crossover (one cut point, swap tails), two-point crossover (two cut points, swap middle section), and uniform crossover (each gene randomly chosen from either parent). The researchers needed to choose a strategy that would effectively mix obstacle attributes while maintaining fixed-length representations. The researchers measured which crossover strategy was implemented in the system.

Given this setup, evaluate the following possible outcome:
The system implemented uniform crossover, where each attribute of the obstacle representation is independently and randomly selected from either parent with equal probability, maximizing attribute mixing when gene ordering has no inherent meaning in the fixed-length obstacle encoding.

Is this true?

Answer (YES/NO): NO